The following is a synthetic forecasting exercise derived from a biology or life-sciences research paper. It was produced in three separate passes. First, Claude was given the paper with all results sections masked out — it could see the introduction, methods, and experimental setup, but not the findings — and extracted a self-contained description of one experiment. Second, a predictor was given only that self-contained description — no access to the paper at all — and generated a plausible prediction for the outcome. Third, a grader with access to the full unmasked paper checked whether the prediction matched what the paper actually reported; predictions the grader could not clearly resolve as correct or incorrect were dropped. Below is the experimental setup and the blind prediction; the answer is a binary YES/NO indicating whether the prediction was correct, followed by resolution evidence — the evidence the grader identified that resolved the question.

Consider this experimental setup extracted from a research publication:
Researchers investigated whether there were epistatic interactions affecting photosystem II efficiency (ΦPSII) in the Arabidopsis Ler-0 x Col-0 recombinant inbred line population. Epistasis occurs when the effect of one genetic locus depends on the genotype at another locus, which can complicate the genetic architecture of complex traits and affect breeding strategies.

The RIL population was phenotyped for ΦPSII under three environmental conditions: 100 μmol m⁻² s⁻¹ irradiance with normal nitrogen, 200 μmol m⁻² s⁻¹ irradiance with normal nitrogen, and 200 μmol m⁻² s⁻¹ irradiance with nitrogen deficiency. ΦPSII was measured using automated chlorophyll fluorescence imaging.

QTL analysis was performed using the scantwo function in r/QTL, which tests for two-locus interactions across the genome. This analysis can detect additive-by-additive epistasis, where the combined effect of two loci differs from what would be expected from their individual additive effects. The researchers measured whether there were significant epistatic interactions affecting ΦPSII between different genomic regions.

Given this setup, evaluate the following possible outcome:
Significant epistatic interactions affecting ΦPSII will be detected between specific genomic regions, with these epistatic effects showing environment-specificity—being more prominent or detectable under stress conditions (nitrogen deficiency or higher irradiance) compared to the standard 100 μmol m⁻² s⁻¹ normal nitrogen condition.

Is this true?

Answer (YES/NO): NO